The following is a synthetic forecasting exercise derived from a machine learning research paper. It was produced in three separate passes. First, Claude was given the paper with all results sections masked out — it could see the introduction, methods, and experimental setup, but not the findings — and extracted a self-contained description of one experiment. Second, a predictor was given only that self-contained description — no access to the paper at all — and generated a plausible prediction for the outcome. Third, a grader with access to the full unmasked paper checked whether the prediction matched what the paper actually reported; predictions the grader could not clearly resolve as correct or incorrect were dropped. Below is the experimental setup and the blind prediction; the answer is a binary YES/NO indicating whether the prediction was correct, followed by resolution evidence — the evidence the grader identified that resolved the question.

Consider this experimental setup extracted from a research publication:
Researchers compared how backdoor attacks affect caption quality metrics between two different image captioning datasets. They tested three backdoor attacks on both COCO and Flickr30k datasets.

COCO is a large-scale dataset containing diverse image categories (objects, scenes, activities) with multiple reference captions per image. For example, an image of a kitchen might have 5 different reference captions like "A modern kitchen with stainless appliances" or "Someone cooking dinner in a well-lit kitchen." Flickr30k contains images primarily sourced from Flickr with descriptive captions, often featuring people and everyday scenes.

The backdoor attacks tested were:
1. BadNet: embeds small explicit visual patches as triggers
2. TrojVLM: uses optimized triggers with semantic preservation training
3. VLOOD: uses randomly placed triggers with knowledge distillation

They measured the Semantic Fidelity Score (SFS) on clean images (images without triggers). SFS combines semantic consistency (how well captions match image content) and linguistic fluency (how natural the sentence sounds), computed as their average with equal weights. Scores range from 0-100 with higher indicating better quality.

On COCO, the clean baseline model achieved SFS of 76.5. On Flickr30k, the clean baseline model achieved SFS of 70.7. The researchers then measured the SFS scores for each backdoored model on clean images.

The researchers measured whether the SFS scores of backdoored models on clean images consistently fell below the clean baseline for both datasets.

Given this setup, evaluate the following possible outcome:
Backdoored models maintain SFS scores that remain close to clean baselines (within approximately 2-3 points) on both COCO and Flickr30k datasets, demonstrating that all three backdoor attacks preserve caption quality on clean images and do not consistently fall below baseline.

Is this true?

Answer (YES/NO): NO